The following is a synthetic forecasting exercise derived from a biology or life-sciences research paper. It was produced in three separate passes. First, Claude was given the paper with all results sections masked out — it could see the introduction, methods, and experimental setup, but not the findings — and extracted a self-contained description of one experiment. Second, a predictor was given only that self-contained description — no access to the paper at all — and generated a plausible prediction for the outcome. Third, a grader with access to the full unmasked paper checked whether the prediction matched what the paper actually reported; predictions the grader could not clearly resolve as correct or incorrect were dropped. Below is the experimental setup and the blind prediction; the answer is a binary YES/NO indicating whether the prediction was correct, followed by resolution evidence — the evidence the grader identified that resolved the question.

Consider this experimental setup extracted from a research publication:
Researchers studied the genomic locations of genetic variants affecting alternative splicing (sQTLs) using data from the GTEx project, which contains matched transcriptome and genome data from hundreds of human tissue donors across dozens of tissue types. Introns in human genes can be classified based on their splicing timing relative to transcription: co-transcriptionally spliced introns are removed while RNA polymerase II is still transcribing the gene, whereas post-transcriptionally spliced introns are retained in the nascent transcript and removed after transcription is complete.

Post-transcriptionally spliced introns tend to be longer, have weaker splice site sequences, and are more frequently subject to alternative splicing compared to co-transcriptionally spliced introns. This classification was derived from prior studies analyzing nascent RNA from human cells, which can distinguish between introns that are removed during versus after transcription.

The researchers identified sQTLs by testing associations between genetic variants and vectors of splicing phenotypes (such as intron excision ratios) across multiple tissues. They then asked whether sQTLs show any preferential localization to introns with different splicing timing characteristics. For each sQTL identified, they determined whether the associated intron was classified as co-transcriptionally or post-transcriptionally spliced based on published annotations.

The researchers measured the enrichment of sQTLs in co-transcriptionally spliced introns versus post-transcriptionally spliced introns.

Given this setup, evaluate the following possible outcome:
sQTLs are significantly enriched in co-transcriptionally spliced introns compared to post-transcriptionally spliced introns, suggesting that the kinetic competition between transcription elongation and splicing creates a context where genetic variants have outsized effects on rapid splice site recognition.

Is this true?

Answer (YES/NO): NO